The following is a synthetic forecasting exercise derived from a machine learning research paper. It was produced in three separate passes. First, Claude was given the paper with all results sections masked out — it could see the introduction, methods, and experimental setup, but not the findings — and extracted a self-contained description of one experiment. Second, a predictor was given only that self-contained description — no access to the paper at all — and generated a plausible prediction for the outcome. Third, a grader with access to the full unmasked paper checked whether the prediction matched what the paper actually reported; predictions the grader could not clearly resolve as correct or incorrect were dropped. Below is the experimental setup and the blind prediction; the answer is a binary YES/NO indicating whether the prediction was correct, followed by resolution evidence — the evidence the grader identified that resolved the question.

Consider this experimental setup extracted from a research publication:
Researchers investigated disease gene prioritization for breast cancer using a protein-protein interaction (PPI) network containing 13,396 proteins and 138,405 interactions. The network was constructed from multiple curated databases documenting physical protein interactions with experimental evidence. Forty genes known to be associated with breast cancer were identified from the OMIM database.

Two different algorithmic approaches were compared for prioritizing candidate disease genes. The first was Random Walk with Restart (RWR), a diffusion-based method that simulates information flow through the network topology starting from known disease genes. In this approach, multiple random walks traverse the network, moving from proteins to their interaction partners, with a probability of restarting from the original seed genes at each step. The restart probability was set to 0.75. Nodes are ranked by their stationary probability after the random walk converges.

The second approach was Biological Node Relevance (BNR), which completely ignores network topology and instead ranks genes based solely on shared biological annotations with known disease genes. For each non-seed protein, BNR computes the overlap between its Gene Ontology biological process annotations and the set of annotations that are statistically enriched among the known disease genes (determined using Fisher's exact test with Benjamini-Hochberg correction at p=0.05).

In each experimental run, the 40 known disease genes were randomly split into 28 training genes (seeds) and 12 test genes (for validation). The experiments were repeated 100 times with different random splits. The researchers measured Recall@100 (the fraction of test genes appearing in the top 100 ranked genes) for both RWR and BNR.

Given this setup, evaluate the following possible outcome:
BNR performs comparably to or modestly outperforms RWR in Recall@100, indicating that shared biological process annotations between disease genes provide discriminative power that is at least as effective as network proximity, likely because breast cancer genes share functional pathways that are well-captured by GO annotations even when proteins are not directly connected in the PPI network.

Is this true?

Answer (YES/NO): YES